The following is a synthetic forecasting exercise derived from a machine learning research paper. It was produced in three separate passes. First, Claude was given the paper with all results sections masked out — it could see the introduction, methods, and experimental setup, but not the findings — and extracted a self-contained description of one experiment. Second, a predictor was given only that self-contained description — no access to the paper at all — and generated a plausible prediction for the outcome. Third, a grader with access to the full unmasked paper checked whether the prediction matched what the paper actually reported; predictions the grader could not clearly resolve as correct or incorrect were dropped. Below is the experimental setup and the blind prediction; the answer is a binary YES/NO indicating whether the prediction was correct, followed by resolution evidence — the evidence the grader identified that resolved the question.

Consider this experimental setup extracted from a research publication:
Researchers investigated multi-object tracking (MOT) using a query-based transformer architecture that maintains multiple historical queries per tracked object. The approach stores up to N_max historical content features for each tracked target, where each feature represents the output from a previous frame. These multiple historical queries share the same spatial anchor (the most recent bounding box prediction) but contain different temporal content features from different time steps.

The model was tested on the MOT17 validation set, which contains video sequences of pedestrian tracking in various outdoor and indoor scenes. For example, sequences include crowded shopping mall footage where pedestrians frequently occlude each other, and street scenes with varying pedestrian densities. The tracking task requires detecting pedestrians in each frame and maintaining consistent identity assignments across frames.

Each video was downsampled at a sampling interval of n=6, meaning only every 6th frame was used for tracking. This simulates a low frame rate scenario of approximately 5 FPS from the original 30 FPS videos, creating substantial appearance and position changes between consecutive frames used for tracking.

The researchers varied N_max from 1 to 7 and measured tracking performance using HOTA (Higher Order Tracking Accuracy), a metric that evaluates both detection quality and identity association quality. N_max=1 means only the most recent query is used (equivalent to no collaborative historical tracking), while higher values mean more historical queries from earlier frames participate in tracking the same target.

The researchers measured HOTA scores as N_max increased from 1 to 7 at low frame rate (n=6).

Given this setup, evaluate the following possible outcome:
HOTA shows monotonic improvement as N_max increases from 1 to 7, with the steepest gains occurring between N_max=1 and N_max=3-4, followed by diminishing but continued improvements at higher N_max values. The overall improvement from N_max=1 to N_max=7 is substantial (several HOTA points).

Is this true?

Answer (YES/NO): NO